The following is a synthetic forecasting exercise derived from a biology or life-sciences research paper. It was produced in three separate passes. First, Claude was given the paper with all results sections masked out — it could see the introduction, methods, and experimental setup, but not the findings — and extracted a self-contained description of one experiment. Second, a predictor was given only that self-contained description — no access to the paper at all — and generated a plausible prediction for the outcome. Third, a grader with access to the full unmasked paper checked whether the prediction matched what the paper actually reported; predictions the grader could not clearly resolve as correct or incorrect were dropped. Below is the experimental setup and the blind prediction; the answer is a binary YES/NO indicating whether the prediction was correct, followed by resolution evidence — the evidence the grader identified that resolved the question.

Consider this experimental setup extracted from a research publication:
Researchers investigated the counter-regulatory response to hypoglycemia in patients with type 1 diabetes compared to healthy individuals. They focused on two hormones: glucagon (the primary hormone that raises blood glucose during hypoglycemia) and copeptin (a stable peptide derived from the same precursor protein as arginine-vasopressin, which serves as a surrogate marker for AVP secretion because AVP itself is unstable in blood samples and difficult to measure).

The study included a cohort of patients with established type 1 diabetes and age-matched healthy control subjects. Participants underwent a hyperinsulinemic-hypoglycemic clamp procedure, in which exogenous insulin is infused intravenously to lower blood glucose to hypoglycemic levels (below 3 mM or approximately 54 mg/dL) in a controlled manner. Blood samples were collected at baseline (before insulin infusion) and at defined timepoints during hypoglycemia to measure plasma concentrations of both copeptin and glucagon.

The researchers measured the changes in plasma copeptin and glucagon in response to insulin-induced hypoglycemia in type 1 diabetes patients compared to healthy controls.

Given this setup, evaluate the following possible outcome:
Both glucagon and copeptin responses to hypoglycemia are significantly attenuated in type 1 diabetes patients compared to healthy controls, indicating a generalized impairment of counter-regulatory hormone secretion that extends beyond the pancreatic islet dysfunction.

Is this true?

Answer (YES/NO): YES